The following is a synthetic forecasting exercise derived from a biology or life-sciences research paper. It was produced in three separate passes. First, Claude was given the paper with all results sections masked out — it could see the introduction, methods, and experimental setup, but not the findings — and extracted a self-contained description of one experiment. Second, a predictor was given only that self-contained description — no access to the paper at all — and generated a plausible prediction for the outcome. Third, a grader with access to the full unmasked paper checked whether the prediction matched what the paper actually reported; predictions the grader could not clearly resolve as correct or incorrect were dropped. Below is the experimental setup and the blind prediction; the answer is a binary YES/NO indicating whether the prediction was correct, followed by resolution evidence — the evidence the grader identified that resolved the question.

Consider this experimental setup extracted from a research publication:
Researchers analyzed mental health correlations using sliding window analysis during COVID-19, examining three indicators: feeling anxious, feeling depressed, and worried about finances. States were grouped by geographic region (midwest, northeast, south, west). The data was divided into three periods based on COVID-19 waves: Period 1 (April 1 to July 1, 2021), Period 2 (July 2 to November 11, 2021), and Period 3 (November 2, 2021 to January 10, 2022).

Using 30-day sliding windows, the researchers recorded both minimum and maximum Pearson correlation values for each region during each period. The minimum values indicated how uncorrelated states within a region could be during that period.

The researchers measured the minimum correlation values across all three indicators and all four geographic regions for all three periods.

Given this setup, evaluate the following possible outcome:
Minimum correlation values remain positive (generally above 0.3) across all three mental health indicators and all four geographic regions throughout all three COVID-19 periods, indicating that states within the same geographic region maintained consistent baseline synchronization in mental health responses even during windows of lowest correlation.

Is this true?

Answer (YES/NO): NO